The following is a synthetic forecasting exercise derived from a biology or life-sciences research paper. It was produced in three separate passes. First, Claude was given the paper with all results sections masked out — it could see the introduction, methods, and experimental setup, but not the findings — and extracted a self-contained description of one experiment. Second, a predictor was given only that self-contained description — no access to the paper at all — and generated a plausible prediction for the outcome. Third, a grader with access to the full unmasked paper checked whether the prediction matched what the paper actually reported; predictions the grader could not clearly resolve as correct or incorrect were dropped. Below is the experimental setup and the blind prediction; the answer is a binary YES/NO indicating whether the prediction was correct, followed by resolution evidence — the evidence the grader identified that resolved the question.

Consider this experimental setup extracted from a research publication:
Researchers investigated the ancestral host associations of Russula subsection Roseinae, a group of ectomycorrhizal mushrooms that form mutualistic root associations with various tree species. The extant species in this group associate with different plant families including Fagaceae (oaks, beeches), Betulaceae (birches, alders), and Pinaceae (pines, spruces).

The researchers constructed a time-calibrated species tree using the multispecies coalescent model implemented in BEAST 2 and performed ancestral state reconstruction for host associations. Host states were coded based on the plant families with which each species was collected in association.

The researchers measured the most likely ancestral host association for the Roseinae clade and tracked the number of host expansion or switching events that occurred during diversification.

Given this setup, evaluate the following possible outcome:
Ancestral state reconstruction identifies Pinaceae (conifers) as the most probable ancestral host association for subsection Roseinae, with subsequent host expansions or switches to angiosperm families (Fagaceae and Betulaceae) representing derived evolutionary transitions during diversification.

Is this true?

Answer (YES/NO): NO